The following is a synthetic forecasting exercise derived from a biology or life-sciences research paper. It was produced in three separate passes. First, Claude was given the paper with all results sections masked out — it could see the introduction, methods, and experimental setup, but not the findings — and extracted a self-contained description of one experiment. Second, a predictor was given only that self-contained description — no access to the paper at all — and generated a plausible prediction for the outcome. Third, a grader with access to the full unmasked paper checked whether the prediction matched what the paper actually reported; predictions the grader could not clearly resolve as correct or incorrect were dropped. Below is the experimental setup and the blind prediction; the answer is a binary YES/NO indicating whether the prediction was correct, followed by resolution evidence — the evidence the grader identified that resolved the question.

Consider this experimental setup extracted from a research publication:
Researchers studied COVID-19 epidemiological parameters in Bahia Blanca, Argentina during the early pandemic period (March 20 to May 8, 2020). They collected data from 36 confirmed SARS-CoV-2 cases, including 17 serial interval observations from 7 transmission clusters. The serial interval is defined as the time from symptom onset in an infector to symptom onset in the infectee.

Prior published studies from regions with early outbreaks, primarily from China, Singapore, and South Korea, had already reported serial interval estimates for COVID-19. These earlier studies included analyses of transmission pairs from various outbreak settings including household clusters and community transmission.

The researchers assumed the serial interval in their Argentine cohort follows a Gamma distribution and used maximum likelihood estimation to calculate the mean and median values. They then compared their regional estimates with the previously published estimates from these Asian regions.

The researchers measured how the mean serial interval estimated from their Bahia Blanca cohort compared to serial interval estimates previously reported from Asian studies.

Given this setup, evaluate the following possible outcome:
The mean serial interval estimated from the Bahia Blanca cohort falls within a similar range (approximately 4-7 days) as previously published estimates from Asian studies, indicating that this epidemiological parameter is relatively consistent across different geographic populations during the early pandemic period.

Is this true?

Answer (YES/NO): NO